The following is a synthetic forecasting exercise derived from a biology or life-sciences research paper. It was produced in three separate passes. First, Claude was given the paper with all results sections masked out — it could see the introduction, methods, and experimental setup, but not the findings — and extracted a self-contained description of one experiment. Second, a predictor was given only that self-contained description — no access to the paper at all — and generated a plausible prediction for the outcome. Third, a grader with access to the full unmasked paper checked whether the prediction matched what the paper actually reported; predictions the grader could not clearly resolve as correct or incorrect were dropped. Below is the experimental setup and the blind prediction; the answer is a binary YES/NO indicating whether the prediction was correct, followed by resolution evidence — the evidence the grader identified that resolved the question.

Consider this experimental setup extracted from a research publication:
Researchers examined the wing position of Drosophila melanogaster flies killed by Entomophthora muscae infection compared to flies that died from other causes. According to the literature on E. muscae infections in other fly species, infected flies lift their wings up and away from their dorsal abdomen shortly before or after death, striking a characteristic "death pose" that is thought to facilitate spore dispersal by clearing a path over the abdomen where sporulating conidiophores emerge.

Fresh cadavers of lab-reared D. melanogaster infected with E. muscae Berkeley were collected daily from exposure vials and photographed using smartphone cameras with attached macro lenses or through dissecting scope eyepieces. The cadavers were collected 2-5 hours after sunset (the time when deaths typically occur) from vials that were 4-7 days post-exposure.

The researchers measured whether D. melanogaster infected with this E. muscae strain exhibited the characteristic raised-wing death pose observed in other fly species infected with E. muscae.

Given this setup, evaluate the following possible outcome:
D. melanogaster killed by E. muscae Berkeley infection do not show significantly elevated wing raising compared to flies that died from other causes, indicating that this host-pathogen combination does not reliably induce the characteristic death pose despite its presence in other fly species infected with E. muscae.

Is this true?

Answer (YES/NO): NO